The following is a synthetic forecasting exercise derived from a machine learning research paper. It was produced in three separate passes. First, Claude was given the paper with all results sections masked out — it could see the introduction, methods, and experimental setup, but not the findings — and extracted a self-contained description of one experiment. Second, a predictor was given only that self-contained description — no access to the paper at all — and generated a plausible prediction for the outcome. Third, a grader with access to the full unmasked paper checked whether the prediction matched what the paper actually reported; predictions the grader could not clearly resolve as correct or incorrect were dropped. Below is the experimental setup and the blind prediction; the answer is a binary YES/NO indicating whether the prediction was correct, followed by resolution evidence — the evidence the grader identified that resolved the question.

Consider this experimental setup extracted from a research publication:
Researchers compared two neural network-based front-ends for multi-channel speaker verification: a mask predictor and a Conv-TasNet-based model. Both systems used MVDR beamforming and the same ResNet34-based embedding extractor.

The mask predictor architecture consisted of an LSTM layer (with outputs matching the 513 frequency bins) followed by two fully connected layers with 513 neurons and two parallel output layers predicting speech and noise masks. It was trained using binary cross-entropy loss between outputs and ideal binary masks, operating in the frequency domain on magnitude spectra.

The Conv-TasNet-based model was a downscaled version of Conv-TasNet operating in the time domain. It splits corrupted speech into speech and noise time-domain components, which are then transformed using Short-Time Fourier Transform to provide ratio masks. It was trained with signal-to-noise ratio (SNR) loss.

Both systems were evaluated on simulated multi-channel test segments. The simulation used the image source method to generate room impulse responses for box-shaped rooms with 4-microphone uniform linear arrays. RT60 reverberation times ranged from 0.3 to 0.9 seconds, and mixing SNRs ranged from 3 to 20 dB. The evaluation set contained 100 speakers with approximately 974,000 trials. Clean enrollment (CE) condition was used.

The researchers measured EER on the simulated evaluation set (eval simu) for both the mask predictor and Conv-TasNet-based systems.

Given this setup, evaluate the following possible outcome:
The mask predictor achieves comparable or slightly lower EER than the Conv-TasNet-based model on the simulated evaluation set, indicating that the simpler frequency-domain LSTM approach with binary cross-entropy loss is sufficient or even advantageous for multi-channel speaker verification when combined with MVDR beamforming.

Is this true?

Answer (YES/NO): NO